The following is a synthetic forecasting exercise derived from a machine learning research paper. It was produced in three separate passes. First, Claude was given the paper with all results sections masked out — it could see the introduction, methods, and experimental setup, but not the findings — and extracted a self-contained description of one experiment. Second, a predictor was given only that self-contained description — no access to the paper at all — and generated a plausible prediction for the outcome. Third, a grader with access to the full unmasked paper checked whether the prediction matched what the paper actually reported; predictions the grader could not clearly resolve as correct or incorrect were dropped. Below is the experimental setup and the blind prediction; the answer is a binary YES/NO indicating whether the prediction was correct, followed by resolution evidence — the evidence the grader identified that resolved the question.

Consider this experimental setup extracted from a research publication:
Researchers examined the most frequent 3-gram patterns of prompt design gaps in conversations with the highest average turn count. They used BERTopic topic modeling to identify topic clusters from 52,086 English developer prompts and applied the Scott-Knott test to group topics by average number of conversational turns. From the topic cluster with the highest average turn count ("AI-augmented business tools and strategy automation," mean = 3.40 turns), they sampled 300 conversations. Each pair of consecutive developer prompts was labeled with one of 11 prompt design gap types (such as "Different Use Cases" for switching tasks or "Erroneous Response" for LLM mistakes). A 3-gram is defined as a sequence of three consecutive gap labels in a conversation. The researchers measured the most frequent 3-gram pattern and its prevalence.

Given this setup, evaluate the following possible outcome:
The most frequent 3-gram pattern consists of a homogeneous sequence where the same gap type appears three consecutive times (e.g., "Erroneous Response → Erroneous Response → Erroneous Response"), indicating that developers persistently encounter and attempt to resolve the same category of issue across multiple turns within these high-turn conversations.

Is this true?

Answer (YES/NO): NO